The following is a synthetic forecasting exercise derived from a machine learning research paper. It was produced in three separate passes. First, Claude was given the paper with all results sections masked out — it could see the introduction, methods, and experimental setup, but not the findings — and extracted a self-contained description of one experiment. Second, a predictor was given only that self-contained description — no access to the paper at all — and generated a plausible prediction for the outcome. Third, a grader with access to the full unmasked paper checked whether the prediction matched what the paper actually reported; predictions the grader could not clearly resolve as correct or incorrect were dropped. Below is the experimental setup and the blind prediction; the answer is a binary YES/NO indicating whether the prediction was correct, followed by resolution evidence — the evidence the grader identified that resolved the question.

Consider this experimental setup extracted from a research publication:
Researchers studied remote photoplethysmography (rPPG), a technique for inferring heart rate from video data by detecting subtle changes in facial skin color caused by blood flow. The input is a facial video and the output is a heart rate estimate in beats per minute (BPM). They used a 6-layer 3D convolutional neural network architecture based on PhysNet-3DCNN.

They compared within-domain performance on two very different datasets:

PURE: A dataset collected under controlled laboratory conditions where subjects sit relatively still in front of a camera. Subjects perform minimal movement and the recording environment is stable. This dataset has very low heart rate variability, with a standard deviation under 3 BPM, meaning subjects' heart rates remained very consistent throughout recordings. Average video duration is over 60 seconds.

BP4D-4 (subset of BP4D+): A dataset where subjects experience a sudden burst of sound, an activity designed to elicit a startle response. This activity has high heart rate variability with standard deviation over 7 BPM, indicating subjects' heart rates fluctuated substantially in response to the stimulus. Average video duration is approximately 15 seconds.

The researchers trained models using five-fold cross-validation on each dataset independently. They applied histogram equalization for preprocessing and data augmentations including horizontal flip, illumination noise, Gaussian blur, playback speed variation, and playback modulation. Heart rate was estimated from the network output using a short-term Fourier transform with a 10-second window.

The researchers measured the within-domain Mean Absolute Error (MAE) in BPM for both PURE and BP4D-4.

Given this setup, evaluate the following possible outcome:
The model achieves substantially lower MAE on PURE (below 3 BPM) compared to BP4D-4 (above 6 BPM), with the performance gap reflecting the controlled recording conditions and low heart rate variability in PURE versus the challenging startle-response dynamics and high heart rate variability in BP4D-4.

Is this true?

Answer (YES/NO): YES